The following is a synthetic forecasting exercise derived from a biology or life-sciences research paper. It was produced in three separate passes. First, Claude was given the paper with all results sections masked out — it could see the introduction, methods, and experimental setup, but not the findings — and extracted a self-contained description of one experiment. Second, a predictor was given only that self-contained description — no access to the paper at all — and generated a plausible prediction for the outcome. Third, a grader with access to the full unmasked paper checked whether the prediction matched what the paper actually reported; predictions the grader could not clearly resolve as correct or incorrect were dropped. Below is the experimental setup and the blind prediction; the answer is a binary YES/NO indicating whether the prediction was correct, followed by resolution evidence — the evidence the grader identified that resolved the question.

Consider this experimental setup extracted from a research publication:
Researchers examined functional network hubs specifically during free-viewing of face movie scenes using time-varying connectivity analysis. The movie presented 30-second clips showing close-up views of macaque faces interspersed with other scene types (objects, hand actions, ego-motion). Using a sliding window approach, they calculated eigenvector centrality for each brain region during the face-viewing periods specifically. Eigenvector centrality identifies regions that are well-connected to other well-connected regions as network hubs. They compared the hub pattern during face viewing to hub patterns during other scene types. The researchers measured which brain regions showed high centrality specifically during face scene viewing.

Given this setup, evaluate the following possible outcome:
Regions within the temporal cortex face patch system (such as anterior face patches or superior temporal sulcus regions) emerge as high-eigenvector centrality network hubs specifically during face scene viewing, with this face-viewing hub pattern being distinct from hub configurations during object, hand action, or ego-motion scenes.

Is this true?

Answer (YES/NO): NO